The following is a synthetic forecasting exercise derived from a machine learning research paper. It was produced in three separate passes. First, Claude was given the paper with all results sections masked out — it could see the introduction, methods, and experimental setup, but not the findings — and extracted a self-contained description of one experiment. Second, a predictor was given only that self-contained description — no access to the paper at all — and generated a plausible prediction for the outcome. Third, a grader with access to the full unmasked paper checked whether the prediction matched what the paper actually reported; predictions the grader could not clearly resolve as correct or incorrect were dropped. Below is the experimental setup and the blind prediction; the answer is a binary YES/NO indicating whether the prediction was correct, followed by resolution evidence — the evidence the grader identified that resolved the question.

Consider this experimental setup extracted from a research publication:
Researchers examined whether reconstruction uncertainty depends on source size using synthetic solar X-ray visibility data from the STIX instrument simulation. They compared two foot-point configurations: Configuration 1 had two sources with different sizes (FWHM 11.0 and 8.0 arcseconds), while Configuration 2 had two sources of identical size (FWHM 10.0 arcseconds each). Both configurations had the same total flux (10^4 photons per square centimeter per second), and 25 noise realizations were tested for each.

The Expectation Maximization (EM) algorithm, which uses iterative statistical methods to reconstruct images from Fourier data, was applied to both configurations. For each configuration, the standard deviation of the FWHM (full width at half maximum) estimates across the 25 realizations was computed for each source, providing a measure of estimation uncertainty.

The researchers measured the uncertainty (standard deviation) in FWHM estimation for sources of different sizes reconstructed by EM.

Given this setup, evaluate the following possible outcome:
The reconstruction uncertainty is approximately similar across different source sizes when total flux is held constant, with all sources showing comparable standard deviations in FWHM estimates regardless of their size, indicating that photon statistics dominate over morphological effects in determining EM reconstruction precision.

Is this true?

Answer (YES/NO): NO